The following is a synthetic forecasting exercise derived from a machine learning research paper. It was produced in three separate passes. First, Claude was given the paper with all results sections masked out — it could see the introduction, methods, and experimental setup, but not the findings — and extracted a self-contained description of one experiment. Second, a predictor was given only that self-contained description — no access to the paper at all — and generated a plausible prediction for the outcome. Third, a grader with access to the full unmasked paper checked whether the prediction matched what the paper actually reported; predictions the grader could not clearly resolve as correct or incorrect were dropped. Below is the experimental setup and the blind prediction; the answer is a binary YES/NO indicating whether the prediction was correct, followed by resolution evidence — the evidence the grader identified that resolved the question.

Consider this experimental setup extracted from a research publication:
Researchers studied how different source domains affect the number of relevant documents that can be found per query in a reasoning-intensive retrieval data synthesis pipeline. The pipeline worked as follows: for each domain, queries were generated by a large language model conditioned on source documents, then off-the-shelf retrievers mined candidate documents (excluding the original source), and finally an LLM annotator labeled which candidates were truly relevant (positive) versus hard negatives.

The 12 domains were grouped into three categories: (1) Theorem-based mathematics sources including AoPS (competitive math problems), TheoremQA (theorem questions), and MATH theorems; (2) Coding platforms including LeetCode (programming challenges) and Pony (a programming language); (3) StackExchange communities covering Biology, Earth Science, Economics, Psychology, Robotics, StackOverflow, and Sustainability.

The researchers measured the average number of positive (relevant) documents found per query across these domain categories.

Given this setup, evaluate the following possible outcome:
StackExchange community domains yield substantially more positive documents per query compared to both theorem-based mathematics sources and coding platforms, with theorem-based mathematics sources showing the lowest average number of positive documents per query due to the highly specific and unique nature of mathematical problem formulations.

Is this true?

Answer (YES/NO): NO